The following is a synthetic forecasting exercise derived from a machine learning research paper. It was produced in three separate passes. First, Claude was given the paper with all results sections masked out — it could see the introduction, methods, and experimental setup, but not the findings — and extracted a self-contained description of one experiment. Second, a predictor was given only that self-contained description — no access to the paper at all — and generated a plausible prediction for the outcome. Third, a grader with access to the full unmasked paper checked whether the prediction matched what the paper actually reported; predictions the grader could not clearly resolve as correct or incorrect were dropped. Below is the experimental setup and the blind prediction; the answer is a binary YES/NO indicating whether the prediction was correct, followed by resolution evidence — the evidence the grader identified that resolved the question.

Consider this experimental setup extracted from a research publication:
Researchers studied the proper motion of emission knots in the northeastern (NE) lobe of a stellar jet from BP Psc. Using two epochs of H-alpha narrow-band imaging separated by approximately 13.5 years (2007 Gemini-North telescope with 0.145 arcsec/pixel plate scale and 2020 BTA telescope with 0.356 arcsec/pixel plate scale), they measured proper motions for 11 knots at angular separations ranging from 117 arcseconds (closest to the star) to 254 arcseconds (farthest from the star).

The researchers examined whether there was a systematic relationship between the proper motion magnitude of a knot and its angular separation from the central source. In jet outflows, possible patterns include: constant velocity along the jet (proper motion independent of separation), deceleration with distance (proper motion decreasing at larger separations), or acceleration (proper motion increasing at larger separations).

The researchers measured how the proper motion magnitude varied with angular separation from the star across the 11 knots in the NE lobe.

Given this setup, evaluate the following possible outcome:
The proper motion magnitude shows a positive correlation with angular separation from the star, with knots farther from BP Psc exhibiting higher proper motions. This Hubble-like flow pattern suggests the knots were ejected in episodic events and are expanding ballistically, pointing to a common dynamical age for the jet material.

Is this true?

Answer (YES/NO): NO